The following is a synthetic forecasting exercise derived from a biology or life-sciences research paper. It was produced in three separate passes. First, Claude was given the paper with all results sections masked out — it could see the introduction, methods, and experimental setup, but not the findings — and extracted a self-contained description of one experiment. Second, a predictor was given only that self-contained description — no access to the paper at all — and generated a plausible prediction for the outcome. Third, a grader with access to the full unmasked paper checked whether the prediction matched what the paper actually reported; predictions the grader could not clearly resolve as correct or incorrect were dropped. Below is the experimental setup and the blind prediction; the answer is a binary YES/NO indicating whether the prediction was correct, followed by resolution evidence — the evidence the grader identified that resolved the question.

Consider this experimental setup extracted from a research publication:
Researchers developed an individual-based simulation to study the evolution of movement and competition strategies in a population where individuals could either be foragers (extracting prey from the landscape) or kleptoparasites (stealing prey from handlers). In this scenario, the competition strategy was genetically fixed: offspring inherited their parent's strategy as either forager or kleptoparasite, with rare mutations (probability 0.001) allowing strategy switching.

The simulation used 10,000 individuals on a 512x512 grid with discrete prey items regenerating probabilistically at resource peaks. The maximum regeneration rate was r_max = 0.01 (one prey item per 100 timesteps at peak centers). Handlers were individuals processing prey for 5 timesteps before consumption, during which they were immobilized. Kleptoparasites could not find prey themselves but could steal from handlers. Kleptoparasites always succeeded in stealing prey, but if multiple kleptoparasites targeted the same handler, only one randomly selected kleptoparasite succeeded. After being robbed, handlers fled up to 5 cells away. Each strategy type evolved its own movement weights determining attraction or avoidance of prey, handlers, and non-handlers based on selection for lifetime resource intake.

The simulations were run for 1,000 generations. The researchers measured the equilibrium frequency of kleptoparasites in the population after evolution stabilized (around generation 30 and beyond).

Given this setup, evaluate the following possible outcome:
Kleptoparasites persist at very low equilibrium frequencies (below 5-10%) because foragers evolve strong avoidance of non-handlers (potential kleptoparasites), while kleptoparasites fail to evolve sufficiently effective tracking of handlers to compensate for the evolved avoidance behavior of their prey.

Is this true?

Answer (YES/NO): NO